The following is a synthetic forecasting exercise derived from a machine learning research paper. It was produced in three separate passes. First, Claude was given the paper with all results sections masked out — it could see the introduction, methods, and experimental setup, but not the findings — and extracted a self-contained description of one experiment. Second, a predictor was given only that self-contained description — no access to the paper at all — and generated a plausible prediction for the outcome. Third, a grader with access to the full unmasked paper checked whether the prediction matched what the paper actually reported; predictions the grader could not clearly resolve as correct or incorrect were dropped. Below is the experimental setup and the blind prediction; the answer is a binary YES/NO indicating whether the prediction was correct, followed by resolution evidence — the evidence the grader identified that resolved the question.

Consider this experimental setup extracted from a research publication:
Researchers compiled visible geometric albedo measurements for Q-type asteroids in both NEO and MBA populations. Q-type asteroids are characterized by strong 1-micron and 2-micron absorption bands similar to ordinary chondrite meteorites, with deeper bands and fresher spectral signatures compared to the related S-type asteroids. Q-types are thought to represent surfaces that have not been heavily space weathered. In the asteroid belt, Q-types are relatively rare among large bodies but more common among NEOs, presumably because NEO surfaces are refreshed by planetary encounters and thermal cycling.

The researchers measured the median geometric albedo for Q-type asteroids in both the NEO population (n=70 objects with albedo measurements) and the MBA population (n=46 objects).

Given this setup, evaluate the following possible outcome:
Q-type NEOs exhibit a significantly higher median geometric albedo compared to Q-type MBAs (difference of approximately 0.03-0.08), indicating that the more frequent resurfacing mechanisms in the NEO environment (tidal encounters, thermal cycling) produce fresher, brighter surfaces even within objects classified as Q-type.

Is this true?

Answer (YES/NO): NO